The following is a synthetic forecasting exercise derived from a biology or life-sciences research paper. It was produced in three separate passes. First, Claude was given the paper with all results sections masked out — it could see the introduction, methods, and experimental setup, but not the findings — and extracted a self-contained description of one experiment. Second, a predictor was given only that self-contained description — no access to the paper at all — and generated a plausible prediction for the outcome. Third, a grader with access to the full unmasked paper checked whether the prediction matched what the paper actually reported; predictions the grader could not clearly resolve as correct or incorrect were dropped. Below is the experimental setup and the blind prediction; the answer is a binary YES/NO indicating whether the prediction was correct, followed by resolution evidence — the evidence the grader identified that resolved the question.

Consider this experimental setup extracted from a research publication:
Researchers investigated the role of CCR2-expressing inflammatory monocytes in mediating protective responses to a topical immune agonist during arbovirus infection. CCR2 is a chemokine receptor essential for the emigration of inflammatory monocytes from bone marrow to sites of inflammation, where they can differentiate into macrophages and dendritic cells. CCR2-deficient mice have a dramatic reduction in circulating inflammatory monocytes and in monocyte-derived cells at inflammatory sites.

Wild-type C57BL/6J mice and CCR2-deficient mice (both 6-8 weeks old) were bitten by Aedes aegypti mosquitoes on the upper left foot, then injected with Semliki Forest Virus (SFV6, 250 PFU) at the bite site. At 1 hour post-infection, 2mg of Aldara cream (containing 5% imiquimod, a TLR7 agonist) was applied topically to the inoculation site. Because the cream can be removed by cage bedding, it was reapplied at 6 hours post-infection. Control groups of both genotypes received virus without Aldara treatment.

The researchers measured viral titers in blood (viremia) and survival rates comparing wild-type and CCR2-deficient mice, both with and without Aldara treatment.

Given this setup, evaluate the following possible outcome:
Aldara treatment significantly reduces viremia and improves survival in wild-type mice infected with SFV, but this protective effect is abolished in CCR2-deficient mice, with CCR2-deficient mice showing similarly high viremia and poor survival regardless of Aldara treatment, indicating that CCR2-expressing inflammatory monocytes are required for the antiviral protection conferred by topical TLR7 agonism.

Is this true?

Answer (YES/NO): NO